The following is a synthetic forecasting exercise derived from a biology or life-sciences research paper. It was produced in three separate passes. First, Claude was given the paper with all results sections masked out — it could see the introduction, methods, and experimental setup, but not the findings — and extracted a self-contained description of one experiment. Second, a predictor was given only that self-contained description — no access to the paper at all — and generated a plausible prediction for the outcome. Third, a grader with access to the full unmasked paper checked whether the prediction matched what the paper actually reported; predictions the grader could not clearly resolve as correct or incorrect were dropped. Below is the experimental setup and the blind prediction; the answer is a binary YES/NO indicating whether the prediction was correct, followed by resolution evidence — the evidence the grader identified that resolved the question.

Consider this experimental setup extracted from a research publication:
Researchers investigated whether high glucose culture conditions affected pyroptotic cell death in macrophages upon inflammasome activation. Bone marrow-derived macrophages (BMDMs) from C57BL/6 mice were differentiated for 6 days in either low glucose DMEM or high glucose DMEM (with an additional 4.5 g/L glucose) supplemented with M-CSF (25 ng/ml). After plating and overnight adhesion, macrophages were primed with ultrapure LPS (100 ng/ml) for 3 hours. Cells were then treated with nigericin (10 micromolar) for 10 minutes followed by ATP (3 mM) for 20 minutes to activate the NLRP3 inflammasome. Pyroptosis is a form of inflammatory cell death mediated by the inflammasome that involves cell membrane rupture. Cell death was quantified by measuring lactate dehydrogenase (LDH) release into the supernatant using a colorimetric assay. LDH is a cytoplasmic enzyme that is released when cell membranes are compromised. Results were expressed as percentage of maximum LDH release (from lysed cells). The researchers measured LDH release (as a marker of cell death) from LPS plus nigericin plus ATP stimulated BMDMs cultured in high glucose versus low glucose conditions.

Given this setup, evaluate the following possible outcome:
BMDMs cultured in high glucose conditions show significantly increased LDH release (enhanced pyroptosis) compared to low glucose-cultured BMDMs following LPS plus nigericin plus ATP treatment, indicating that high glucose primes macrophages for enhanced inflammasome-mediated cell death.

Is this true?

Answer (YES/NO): NO